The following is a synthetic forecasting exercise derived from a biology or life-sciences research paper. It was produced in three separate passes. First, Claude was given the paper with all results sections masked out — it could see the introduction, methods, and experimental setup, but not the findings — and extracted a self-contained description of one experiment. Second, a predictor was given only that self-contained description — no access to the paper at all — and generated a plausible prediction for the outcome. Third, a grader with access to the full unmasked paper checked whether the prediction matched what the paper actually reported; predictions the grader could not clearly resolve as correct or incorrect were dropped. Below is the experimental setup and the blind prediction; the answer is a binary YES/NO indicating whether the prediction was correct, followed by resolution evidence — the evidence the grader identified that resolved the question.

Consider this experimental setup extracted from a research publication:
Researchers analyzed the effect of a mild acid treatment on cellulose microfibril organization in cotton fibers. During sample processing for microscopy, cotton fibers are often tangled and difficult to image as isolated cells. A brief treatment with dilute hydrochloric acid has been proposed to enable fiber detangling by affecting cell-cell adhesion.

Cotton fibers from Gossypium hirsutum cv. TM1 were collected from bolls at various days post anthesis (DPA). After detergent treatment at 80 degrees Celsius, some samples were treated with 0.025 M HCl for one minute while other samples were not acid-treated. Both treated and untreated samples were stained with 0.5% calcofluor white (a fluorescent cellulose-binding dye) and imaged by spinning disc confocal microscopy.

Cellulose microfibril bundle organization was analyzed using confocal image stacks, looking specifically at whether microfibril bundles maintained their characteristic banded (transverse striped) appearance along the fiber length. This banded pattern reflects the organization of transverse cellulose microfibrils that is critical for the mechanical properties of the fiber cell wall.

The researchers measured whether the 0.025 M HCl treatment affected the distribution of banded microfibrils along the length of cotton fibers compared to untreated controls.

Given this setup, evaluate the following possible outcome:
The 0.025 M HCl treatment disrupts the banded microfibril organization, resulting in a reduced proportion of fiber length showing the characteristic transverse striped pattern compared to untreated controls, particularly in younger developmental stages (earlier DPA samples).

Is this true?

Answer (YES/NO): NO